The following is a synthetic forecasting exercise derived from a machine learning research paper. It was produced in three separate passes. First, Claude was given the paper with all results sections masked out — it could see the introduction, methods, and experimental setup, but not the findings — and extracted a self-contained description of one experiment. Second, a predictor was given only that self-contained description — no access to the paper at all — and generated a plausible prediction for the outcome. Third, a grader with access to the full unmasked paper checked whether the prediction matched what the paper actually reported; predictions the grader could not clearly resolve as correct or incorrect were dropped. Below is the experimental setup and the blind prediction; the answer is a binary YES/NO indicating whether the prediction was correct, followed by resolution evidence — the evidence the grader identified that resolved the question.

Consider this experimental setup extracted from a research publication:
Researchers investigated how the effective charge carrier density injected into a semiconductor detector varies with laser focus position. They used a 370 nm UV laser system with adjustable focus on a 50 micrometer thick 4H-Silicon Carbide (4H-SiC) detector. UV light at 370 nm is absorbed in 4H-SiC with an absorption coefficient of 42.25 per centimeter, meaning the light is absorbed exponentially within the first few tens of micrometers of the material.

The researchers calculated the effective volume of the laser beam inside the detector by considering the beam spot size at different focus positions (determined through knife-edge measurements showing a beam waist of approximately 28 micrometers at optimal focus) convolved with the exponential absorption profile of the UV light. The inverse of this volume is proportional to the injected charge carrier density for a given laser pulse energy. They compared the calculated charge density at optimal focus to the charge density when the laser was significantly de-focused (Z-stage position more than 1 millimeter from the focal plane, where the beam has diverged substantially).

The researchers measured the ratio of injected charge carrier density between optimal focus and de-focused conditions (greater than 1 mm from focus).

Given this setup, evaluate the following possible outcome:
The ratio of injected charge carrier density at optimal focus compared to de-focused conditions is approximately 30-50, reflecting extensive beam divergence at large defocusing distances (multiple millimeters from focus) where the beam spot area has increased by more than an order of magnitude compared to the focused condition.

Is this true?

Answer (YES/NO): NO